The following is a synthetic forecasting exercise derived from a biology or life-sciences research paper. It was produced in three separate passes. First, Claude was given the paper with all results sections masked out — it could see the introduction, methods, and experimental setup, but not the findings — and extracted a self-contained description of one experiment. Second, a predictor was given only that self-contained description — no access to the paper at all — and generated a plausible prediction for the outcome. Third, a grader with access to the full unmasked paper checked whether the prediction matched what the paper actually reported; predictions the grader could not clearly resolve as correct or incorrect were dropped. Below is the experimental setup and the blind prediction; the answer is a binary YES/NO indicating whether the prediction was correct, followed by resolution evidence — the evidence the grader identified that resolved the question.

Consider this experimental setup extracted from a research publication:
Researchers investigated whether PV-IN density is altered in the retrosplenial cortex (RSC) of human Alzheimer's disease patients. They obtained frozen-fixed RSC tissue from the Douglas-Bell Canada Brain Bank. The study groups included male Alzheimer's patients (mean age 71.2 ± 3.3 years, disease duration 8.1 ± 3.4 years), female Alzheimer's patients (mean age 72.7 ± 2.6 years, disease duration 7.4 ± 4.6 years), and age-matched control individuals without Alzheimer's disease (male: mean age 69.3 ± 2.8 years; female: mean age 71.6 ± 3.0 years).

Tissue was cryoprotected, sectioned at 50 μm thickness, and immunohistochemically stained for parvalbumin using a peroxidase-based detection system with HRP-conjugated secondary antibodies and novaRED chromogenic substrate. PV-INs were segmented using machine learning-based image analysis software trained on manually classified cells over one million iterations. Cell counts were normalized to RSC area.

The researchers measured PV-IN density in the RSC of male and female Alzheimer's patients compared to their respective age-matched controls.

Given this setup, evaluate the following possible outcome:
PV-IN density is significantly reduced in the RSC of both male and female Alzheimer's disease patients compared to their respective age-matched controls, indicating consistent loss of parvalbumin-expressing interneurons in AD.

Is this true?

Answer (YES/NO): YES